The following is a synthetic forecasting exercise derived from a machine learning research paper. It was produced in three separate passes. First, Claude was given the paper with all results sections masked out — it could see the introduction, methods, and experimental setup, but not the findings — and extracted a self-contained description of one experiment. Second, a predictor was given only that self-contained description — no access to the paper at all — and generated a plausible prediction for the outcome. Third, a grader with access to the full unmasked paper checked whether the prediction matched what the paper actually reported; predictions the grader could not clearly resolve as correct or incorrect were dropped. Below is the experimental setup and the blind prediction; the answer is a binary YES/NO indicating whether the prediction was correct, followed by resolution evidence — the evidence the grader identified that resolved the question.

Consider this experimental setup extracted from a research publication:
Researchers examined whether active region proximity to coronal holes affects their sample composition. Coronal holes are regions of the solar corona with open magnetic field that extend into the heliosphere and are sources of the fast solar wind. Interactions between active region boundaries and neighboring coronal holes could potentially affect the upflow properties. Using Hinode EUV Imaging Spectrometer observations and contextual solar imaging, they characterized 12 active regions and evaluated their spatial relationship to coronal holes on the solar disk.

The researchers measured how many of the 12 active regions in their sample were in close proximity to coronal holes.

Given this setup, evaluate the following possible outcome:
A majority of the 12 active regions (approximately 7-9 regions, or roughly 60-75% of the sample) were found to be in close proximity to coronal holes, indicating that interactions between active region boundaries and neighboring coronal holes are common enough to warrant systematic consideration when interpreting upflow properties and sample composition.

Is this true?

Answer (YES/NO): NO